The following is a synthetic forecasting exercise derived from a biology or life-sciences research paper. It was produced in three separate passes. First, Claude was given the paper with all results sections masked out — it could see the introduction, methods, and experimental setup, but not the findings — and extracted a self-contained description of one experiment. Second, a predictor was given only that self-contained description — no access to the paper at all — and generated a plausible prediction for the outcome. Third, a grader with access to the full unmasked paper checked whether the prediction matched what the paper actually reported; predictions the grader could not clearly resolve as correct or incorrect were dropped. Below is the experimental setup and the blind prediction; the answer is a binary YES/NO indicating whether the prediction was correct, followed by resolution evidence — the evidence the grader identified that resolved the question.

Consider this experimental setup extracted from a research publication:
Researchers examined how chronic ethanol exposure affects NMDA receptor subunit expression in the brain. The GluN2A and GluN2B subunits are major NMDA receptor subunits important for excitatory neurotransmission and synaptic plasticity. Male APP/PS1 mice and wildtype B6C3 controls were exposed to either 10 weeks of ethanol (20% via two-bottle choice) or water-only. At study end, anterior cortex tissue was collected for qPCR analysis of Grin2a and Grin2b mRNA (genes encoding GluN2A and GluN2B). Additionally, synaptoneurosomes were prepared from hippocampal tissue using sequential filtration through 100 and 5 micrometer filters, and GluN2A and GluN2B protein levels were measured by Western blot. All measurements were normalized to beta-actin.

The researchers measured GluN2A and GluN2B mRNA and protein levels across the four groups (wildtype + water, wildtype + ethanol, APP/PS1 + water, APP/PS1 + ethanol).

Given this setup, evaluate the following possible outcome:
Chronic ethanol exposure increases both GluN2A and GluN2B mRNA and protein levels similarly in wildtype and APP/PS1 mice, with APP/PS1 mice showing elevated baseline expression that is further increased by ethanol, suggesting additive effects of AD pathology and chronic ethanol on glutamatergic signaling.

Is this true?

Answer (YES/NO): NO